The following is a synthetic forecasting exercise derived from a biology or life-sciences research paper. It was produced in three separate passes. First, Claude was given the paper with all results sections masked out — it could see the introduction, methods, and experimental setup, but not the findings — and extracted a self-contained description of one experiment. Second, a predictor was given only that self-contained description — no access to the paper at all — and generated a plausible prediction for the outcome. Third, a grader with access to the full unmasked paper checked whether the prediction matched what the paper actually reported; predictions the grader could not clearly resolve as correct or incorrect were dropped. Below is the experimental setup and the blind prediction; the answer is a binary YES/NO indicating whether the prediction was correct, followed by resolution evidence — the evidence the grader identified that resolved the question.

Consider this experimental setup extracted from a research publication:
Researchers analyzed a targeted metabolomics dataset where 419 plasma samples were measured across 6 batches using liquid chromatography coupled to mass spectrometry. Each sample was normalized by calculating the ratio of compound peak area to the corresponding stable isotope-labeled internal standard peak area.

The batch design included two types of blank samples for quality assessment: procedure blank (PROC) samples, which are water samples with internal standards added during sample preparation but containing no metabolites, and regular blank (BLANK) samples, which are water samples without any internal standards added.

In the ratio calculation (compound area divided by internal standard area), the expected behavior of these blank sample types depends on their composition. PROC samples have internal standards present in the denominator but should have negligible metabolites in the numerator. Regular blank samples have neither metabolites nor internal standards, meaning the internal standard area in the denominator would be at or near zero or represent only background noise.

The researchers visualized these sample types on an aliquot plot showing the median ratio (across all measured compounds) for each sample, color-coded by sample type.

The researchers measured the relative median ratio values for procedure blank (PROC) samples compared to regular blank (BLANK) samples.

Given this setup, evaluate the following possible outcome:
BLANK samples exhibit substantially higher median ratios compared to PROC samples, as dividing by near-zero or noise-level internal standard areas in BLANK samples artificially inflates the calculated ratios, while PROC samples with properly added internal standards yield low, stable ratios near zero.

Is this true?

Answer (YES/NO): YES